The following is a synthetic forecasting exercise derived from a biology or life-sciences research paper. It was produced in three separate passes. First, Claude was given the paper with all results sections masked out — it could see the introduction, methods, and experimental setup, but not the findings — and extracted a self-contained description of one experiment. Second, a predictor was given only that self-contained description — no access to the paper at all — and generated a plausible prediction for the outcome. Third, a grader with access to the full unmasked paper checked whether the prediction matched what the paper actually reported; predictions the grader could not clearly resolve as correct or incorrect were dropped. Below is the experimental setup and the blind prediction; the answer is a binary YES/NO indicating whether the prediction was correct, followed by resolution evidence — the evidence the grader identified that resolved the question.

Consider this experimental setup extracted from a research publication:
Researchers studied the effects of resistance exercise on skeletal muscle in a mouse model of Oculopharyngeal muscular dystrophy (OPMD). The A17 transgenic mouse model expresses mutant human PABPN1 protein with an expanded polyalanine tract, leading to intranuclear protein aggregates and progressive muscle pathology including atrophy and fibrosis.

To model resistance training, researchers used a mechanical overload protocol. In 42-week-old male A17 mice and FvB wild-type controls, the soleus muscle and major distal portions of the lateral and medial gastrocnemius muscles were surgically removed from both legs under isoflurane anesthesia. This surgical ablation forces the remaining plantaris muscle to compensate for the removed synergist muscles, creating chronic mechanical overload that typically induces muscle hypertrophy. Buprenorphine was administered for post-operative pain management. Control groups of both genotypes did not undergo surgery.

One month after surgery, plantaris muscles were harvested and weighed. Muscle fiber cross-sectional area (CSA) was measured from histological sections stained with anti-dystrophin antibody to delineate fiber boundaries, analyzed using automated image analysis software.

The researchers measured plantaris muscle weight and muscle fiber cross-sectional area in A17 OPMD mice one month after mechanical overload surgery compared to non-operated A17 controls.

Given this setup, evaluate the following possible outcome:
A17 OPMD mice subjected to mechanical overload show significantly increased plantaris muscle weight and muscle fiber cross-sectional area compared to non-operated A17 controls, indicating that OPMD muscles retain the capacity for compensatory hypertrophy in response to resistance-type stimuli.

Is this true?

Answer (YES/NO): YES